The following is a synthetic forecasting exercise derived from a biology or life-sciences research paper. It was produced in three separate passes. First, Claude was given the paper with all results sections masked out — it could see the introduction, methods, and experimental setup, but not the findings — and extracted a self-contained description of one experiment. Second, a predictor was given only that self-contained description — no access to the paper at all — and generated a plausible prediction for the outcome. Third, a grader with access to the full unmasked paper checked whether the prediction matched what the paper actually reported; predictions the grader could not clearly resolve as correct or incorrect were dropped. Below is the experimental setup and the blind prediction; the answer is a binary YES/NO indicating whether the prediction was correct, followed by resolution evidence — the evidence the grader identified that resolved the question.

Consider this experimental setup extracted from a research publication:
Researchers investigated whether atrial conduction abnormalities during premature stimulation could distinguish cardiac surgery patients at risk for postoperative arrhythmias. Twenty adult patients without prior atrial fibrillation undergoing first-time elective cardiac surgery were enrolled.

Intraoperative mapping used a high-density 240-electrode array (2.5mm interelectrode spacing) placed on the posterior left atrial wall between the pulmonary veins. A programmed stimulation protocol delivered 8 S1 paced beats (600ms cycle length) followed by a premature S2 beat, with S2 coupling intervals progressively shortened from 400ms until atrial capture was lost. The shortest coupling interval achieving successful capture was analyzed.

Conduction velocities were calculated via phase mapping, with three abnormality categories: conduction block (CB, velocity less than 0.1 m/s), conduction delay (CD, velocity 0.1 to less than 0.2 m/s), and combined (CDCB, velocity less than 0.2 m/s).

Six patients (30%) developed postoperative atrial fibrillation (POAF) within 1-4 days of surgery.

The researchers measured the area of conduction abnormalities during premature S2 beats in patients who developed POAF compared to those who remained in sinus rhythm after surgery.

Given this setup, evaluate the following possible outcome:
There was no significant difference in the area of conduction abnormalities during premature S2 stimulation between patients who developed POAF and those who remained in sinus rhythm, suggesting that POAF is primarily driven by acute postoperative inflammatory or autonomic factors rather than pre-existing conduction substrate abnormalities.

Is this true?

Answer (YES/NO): NO